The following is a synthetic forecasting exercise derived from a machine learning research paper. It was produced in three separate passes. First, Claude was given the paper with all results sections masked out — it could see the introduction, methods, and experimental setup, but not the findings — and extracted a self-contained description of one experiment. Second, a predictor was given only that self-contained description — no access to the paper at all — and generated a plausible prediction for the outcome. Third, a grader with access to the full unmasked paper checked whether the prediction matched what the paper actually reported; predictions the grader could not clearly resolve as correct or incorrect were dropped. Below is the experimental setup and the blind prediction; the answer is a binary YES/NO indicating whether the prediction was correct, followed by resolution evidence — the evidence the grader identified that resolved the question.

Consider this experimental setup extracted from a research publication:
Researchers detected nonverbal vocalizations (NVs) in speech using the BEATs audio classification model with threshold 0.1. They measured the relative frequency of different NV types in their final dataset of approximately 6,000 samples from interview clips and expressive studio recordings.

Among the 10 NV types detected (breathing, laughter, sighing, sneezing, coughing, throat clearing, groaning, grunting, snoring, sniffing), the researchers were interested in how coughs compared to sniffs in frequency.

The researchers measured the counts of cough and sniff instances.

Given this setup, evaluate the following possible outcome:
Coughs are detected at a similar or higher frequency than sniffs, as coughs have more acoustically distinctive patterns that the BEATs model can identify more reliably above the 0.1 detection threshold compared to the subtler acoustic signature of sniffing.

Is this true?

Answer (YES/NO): NO